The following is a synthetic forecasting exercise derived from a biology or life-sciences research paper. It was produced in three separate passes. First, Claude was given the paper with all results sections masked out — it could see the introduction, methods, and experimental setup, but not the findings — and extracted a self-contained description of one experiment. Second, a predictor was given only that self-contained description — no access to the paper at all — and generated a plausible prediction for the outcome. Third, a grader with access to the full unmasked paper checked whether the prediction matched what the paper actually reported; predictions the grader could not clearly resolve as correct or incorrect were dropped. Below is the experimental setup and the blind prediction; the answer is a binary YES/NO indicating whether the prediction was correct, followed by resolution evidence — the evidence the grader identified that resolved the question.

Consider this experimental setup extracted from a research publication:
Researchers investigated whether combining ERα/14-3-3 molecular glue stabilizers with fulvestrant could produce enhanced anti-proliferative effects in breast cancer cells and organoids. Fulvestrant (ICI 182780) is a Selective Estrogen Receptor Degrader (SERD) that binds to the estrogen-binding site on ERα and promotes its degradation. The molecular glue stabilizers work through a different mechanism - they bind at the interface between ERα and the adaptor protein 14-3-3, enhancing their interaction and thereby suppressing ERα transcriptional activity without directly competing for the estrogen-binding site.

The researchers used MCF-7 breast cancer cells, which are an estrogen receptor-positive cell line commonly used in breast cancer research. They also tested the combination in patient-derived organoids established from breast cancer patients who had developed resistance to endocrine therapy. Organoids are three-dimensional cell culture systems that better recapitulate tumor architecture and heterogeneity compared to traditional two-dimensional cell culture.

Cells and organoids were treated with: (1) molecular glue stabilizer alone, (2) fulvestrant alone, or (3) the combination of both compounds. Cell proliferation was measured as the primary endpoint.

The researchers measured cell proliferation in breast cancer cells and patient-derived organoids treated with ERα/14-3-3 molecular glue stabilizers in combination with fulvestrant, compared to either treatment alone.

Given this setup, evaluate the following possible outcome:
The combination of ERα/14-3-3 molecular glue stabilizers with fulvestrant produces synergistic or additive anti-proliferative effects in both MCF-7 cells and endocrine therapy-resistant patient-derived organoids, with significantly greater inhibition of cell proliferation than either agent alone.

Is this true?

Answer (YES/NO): YES